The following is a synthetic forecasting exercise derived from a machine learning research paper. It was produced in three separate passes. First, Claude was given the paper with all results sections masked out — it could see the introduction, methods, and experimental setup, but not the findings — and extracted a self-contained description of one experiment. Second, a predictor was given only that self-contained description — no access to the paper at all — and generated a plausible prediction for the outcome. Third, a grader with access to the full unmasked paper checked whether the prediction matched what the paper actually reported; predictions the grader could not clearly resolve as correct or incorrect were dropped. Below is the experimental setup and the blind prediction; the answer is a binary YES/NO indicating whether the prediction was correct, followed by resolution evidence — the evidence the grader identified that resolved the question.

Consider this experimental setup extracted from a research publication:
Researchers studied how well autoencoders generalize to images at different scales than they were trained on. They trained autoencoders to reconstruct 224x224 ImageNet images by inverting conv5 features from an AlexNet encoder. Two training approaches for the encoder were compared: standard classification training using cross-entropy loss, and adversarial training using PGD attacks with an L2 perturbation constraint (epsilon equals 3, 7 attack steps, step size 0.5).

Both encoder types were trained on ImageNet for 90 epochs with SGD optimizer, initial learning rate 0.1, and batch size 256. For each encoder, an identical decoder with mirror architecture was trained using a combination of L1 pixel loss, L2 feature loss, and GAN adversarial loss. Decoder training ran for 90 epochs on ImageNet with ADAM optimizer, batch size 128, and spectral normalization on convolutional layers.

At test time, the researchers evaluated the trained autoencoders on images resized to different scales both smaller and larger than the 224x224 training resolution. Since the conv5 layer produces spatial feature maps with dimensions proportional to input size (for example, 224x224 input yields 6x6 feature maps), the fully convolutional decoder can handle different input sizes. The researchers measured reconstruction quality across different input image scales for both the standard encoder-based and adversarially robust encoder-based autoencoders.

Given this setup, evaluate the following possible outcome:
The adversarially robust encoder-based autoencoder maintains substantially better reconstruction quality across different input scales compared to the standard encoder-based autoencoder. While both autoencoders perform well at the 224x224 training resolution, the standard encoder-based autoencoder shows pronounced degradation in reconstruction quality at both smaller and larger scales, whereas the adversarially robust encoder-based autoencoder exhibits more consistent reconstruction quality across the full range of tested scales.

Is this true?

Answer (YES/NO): NO